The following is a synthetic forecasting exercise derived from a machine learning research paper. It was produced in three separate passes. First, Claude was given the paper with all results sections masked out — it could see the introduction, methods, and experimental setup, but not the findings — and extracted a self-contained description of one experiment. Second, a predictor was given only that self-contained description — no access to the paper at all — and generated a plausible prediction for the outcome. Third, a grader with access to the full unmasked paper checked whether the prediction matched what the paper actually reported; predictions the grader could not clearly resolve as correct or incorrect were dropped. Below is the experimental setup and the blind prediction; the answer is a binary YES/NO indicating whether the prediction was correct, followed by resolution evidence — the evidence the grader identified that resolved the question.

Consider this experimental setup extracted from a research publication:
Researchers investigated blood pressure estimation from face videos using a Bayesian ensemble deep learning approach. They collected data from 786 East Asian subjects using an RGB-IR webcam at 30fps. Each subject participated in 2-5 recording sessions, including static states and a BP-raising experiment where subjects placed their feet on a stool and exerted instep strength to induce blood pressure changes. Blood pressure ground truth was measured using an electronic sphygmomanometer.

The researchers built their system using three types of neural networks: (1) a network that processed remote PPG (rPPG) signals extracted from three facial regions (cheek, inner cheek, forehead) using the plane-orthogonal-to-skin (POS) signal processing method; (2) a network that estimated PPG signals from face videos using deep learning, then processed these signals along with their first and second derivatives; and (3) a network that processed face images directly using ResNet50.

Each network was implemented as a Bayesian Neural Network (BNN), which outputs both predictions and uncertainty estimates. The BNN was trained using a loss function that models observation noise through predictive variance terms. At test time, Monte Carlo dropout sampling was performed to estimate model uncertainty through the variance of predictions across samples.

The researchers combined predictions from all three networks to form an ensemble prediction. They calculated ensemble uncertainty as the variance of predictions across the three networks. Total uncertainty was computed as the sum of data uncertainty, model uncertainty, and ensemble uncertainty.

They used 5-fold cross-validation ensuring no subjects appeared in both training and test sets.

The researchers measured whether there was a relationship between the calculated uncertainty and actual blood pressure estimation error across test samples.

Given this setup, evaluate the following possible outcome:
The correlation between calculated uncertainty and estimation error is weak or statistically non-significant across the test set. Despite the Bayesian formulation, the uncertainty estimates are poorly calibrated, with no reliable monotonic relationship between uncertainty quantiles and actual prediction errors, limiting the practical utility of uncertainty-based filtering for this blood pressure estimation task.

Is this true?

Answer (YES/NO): NO